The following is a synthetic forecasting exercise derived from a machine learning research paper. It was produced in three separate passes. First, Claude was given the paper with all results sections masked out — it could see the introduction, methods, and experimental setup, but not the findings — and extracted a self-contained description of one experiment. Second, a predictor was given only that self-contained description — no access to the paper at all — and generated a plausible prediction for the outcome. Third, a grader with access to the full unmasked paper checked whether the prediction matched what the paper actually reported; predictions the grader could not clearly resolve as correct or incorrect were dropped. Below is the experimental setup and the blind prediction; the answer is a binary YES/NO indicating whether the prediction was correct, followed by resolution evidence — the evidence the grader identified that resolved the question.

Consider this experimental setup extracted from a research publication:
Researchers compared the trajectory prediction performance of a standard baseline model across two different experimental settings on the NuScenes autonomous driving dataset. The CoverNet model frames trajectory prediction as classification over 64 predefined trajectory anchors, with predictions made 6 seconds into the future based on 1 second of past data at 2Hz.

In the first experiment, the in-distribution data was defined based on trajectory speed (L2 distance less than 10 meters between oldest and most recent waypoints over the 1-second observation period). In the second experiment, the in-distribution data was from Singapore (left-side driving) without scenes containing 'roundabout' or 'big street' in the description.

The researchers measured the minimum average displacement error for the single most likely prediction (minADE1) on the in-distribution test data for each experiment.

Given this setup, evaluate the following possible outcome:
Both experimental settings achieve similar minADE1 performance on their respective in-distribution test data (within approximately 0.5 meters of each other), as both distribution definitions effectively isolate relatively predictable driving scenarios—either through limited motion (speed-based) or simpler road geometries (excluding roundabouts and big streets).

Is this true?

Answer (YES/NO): YES